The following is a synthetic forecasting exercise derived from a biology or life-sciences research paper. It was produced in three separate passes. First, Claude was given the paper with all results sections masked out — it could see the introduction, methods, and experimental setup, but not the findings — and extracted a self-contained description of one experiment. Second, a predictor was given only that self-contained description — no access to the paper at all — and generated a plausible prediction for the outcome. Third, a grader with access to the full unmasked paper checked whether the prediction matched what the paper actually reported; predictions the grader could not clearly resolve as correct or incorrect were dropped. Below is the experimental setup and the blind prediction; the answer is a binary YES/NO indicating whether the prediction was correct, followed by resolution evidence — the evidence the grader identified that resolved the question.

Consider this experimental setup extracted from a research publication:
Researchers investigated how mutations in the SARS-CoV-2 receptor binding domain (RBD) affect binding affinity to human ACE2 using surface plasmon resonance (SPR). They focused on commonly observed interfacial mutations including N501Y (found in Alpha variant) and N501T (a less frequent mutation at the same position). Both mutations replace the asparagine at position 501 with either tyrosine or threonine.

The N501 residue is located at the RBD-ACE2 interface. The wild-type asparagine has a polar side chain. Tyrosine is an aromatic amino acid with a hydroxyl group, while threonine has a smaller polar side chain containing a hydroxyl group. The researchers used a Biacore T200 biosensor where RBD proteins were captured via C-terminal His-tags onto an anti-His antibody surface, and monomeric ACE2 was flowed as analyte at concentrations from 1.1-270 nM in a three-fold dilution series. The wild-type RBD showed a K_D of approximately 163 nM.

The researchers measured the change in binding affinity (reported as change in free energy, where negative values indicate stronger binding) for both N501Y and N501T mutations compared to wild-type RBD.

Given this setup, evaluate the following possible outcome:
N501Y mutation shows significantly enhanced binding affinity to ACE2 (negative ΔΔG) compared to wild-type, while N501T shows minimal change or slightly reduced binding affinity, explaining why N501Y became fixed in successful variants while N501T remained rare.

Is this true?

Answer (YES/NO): NO